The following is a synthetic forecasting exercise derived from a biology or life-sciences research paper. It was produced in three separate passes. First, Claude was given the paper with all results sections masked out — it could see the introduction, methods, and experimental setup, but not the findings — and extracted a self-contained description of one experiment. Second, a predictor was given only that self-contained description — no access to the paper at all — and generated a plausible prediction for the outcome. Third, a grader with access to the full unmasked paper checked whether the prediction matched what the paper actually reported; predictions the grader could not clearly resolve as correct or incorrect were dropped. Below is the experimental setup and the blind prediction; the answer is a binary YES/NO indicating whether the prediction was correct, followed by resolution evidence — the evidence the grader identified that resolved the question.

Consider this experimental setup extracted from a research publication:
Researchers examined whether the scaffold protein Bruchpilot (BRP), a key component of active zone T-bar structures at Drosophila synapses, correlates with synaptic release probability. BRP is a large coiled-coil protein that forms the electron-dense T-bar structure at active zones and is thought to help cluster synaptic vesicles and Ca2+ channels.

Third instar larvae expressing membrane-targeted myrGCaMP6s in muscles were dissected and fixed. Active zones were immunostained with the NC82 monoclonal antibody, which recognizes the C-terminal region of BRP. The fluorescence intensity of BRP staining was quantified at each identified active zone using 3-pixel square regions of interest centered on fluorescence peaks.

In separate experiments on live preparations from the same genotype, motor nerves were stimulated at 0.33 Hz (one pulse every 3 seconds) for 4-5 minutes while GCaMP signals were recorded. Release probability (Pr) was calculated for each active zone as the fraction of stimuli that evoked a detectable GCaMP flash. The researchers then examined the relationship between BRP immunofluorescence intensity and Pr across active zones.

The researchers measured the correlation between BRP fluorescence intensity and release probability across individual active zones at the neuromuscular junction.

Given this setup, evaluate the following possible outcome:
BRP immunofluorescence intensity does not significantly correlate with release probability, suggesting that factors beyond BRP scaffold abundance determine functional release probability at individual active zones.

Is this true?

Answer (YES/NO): NO